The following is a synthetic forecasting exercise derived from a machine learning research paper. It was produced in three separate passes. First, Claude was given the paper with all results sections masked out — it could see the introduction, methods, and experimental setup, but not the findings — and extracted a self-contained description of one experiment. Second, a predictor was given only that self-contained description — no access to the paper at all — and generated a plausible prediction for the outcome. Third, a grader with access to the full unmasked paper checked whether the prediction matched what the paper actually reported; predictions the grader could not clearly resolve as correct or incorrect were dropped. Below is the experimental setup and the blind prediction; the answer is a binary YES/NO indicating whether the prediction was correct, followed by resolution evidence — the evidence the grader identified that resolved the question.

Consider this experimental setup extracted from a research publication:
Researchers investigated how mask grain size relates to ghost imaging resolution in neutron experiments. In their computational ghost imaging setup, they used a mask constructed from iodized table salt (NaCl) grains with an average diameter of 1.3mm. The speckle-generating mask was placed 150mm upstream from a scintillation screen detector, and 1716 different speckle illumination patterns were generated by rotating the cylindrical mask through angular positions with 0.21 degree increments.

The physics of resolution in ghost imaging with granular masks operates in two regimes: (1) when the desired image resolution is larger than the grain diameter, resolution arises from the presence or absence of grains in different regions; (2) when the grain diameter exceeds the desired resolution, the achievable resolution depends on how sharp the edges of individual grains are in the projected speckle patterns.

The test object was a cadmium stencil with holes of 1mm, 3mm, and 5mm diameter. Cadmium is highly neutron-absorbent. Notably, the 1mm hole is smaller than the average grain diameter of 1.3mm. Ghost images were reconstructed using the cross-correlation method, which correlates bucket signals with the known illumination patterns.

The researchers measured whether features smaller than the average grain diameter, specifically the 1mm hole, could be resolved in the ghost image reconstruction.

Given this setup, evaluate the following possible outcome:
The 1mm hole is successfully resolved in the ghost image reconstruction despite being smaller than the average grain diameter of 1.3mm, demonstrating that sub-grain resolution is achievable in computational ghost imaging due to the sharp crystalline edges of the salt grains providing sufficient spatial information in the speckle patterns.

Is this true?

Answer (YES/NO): YES